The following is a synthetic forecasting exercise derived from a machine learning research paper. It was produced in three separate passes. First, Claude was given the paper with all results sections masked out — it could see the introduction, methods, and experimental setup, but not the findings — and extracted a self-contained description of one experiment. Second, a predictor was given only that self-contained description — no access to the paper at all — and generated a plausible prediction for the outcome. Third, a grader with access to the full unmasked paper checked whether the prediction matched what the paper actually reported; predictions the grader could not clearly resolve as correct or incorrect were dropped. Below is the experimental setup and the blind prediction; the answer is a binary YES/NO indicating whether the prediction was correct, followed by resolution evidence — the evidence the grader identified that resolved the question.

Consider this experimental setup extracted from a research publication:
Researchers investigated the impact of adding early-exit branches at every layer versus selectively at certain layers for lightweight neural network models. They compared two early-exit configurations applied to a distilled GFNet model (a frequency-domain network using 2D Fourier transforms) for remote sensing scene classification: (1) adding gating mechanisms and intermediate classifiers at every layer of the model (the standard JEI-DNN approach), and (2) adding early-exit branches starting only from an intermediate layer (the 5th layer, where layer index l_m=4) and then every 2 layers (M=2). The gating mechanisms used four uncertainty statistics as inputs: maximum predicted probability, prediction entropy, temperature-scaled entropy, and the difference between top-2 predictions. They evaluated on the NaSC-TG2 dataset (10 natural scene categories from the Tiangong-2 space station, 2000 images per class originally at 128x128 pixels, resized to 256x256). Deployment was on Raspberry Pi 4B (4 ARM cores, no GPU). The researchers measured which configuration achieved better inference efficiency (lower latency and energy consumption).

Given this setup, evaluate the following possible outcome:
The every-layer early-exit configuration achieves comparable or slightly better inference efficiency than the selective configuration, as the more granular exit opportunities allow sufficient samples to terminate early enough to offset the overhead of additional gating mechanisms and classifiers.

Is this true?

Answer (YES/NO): NO